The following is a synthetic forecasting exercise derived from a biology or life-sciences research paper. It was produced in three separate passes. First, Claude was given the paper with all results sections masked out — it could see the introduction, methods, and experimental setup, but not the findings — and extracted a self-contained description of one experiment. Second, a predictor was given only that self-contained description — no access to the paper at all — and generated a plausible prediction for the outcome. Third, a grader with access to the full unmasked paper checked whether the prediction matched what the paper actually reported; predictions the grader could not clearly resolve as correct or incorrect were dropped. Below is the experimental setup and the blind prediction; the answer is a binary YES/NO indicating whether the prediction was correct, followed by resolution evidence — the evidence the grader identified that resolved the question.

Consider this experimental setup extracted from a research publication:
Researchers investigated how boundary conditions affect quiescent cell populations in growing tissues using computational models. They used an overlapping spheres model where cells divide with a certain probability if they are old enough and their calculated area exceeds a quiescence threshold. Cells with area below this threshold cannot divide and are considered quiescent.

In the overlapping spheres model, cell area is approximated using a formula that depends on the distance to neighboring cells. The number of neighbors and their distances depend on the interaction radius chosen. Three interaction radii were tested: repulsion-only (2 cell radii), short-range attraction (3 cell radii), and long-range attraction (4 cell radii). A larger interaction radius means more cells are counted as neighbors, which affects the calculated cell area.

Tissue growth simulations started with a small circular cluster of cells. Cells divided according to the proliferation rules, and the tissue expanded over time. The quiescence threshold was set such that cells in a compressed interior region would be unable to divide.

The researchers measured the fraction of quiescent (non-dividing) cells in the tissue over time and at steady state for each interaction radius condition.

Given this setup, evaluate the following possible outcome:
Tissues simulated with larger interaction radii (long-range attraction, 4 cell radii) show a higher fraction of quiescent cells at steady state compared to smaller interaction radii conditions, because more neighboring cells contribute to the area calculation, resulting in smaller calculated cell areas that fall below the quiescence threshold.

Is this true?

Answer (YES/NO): YES